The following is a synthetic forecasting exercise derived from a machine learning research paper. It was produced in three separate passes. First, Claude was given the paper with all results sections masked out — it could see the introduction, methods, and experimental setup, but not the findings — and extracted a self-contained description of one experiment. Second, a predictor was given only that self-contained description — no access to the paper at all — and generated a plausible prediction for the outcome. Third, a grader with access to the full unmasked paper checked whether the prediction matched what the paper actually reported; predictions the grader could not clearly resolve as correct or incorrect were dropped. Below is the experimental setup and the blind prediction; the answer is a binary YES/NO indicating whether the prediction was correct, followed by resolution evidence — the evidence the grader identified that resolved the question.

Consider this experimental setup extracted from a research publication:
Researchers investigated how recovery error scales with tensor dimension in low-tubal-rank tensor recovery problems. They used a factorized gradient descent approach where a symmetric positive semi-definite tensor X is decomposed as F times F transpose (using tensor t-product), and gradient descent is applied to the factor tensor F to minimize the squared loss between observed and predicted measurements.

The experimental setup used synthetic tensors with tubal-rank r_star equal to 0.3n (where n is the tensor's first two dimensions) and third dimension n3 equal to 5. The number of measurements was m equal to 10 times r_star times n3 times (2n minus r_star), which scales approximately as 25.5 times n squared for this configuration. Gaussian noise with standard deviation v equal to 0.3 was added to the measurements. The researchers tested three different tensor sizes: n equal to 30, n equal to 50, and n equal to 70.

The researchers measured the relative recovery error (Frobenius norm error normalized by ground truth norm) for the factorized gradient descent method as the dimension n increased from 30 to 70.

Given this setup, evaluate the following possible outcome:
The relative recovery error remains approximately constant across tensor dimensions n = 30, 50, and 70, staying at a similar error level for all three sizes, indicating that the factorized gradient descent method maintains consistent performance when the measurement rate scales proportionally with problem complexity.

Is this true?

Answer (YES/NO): NO